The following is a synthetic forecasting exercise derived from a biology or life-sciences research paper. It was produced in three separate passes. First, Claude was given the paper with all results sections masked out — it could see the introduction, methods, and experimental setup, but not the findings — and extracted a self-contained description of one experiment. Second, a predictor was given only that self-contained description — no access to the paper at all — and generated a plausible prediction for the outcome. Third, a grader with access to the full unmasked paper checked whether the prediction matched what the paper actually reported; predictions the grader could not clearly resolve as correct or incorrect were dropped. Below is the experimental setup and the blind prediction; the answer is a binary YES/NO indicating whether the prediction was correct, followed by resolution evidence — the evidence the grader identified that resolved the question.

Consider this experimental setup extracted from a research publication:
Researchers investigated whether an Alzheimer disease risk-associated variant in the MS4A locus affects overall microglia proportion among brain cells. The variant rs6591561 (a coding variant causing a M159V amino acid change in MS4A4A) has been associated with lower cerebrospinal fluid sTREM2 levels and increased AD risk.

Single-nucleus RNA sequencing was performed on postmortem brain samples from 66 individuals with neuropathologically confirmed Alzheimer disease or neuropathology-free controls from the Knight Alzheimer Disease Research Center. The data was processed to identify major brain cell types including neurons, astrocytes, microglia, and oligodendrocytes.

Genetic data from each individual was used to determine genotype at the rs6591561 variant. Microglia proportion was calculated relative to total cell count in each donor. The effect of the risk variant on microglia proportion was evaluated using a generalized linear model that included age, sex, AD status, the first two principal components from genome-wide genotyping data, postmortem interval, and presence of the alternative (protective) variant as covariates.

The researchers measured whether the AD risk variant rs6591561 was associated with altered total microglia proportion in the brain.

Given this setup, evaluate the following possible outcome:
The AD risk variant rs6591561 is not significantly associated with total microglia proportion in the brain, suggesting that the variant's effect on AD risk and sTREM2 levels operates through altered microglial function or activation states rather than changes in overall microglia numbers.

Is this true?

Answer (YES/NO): NO